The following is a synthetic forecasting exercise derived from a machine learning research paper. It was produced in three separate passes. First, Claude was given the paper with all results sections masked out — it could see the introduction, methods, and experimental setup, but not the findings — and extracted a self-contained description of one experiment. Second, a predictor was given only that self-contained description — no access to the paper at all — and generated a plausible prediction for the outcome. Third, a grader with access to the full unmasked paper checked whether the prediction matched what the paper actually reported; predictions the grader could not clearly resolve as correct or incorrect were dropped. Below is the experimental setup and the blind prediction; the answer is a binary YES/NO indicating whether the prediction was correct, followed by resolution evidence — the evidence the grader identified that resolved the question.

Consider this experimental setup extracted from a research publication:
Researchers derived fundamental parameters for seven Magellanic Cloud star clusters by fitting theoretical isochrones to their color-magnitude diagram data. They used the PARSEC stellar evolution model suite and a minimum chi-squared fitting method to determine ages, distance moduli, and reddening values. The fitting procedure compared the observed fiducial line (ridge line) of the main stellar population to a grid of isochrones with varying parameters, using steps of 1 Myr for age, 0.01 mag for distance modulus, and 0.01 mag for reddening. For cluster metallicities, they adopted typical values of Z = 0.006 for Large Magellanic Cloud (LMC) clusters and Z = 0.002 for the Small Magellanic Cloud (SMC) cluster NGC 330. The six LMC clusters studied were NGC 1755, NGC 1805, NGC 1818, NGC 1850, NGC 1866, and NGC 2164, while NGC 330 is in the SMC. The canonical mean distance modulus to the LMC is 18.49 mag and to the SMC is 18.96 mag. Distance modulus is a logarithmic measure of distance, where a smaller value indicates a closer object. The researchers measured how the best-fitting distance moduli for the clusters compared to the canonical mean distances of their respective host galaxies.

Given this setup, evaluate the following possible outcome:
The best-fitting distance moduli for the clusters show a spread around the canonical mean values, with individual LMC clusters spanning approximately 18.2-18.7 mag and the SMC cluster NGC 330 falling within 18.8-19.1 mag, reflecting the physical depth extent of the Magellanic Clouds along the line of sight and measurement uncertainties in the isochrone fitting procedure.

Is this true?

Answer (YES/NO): NO